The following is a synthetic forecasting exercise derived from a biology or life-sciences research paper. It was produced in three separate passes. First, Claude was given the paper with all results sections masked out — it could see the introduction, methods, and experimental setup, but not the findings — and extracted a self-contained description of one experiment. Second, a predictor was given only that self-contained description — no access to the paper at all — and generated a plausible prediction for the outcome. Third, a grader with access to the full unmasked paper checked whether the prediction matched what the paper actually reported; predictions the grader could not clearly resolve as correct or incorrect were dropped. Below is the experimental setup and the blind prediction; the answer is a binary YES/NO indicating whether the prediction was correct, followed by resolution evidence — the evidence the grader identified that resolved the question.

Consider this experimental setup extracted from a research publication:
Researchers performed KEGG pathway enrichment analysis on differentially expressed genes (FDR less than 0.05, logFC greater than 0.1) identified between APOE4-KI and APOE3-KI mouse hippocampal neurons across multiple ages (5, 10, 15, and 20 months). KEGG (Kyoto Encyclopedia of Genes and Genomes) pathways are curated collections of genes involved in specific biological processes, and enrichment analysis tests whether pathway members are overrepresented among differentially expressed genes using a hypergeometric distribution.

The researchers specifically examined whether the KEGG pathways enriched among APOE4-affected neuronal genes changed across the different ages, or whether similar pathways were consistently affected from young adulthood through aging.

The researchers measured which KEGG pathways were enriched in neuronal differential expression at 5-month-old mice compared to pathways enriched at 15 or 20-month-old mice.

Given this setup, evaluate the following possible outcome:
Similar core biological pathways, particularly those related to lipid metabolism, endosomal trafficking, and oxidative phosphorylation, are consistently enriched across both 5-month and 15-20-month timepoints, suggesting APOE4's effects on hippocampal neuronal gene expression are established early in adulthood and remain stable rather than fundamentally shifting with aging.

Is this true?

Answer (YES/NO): NO